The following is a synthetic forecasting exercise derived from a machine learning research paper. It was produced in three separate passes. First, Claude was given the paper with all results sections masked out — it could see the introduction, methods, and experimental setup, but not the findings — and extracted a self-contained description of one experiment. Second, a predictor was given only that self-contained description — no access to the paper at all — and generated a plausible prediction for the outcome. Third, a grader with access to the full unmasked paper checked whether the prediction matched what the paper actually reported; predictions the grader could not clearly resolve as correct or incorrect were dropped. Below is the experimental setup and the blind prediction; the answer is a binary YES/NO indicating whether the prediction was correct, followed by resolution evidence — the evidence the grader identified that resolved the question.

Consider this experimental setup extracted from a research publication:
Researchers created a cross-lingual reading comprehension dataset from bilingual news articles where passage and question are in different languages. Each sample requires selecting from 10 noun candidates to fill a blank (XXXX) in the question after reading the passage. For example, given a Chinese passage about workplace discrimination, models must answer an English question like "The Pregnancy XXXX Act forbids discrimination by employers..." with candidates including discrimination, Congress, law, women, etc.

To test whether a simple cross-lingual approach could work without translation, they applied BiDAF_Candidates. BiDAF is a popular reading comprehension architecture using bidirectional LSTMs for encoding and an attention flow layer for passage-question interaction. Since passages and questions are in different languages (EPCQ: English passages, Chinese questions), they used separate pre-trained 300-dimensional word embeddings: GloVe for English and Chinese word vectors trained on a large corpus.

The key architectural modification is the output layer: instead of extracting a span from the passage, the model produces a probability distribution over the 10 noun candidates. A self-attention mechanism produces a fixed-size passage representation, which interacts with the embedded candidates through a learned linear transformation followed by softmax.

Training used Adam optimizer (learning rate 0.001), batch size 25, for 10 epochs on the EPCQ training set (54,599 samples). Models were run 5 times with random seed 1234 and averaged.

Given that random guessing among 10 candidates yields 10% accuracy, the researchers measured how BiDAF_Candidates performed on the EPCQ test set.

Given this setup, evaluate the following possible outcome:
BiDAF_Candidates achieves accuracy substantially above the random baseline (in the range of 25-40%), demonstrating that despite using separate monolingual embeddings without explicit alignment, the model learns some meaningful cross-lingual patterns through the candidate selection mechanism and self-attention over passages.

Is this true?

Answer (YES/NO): NO